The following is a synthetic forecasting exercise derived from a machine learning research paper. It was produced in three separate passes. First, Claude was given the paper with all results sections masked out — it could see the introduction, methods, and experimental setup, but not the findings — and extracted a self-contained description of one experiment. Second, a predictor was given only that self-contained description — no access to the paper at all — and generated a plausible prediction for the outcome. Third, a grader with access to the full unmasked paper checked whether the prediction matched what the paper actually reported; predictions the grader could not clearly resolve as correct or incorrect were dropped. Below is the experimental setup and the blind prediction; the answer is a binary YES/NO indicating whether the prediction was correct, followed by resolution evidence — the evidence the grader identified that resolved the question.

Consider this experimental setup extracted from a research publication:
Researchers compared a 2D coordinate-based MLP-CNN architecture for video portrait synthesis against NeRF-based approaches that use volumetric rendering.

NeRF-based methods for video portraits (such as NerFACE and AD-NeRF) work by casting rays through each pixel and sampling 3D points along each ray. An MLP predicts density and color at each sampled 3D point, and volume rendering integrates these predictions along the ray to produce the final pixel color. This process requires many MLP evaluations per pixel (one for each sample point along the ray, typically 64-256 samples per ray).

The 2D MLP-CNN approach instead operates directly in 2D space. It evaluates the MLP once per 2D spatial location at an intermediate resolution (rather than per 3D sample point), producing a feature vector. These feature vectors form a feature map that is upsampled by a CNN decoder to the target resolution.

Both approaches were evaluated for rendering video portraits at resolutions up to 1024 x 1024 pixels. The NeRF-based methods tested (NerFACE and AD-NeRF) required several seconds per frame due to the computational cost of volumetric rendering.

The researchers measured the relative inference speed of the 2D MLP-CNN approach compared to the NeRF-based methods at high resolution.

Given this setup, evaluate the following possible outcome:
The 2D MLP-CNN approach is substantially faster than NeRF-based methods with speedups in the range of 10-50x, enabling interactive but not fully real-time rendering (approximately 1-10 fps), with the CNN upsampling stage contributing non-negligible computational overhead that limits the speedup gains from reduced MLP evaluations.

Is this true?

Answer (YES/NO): NO